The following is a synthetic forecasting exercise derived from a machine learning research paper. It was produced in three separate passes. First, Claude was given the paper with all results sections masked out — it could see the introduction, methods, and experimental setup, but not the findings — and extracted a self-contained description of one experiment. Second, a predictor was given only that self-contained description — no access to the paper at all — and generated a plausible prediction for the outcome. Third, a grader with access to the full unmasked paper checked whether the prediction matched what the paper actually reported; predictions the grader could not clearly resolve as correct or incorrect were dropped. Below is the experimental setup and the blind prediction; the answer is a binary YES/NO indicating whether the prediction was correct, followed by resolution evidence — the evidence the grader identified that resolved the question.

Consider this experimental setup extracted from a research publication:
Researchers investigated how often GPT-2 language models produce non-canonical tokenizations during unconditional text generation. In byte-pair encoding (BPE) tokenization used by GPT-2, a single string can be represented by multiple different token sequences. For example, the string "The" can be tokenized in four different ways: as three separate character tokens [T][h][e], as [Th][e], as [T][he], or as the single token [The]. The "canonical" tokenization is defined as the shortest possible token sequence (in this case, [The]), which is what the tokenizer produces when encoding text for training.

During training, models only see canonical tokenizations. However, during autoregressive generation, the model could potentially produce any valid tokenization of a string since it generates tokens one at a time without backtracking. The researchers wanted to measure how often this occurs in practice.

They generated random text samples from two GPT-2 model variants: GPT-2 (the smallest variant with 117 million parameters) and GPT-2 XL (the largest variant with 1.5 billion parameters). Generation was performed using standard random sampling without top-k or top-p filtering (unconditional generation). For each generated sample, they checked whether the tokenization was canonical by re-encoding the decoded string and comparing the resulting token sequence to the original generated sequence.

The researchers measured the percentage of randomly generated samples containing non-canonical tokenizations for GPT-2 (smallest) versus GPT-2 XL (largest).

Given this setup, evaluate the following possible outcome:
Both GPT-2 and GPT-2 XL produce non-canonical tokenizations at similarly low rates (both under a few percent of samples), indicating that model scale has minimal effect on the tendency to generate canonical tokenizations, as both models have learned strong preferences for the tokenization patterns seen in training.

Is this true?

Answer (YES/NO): YES